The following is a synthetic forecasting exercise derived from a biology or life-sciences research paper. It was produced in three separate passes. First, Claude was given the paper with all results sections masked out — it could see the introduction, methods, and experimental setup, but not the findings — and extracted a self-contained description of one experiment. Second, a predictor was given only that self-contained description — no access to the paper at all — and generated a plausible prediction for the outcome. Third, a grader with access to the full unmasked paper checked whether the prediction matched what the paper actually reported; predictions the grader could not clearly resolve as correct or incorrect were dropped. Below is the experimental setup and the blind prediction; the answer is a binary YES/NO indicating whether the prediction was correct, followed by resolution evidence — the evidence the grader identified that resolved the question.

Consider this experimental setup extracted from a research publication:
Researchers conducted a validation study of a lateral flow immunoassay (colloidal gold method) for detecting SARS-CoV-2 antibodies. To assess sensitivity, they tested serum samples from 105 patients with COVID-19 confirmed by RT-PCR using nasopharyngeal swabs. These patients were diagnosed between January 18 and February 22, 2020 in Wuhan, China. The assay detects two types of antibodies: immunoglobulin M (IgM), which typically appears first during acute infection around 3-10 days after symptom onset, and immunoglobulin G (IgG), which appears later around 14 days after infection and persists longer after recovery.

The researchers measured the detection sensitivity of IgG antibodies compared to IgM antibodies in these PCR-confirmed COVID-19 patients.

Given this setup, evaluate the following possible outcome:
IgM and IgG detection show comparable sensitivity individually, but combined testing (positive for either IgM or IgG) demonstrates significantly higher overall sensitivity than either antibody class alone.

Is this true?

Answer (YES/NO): NO